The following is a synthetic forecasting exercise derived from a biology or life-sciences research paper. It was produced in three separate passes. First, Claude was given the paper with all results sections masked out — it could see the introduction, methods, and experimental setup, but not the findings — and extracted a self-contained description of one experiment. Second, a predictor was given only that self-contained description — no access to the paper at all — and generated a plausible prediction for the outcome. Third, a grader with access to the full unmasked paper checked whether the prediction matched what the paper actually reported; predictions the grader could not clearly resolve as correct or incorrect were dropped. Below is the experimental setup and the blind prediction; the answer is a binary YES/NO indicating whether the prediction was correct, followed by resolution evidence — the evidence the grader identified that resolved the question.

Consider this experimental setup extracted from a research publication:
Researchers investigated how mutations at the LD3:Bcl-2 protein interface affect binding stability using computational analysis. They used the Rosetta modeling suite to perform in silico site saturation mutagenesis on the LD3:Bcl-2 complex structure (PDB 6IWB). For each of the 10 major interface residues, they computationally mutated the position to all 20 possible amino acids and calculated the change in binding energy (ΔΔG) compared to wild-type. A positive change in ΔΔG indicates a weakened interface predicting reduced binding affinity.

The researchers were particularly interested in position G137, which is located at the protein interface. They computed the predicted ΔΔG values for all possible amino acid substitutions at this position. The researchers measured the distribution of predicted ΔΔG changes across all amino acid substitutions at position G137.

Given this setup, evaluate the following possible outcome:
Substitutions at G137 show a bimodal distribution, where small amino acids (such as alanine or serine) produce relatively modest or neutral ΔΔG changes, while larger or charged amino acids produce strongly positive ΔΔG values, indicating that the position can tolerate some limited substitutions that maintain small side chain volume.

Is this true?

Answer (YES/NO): NO